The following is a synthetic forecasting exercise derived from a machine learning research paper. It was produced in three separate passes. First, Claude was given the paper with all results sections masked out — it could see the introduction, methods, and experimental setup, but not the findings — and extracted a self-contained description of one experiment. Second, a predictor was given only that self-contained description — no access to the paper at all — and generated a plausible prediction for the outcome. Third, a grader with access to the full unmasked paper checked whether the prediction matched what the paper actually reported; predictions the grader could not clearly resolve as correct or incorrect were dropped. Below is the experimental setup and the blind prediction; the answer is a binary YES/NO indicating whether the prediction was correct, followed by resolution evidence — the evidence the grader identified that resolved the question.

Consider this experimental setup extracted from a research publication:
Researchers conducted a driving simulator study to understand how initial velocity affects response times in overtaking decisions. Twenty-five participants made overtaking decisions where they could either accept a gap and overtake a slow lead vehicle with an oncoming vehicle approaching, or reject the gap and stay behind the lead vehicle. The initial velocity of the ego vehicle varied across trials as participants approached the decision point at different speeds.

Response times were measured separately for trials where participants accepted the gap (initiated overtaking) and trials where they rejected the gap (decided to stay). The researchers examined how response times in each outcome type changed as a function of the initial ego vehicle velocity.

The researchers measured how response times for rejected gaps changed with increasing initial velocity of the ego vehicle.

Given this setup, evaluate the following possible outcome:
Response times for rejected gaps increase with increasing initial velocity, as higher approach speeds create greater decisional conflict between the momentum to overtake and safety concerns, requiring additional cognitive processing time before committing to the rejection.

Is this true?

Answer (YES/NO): NO